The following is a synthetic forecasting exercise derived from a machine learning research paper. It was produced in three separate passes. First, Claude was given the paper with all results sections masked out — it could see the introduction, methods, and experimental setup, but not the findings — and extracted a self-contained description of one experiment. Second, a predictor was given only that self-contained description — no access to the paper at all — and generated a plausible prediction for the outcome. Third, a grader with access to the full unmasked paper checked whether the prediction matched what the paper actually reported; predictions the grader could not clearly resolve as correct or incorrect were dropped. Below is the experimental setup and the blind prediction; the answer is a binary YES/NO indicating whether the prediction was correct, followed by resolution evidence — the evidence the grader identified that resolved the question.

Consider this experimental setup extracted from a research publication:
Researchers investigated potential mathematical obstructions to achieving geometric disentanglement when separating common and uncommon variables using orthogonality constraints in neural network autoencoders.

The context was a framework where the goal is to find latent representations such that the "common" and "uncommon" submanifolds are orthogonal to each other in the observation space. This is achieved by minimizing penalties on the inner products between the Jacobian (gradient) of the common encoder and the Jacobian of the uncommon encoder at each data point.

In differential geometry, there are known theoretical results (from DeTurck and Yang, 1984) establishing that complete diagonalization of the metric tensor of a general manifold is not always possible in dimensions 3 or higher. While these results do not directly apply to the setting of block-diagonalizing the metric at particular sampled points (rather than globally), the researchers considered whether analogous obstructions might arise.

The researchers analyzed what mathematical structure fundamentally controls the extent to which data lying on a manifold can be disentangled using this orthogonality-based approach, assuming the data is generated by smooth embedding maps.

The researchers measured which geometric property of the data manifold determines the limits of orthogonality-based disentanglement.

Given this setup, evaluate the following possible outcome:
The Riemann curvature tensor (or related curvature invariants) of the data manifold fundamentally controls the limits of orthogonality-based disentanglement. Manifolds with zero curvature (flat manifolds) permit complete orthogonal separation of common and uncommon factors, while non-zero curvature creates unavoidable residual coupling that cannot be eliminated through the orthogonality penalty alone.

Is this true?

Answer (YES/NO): YES